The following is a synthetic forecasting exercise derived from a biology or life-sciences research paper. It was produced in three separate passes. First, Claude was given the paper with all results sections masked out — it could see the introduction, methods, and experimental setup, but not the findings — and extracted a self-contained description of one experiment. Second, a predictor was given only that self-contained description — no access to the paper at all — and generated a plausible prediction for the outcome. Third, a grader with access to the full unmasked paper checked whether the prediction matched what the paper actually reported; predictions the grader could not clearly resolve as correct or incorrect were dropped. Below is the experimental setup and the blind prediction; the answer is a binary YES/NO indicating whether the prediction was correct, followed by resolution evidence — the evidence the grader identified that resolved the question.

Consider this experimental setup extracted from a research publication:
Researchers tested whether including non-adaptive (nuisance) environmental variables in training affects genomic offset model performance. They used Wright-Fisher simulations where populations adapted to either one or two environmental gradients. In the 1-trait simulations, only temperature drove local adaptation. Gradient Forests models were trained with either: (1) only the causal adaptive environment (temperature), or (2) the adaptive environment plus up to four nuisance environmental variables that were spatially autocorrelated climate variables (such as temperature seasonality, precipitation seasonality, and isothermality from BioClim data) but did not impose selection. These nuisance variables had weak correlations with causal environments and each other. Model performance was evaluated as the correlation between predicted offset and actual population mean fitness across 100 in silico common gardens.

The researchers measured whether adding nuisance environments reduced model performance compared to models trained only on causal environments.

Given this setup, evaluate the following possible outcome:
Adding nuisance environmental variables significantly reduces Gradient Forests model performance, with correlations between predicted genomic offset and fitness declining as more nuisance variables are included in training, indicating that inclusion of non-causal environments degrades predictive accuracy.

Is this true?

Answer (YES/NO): YES